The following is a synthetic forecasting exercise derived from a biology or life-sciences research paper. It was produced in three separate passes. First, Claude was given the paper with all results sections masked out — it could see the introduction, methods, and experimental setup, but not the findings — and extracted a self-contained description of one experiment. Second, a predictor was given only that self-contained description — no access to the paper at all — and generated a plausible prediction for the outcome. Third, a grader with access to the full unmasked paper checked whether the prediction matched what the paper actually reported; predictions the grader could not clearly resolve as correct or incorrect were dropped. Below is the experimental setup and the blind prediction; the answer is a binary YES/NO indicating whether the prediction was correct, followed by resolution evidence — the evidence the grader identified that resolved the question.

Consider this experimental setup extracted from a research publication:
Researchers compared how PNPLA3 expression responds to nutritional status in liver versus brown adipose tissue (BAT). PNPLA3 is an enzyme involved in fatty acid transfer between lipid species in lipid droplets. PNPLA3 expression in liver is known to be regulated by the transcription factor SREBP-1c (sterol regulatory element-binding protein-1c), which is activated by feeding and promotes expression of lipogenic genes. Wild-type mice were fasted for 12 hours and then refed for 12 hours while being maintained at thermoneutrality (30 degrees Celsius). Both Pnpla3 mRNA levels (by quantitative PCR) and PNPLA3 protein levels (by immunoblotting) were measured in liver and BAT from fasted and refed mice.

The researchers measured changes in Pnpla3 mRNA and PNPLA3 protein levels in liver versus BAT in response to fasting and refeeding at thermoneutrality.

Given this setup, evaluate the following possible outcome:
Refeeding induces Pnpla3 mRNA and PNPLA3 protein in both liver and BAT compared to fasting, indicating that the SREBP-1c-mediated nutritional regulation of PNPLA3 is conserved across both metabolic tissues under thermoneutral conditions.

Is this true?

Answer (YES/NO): NO